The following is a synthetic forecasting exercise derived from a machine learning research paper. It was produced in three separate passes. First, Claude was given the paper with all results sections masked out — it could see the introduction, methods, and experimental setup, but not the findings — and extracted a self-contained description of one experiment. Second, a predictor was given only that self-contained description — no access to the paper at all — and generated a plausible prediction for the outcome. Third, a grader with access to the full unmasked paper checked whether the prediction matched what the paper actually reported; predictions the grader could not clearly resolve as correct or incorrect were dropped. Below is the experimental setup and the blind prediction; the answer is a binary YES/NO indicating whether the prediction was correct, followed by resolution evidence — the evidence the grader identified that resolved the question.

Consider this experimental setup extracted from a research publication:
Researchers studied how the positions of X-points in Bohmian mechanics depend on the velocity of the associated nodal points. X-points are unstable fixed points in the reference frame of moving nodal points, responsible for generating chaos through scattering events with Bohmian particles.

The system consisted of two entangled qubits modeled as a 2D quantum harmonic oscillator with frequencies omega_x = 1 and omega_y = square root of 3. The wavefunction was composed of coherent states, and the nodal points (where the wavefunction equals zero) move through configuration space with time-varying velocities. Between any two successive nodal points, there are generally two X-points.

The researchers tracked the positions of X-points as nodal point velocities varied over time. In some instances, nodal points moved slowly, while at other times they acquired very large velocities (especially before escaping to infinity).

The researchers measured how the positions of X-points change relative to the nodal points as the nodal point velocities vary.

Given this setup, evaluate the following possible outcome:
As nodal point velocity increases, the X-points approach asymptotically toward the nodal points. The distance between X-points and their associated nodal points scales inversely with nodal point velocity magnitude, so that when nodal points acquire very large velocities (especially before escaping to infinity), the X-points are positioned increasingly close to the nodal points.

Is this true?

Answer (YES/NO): NO